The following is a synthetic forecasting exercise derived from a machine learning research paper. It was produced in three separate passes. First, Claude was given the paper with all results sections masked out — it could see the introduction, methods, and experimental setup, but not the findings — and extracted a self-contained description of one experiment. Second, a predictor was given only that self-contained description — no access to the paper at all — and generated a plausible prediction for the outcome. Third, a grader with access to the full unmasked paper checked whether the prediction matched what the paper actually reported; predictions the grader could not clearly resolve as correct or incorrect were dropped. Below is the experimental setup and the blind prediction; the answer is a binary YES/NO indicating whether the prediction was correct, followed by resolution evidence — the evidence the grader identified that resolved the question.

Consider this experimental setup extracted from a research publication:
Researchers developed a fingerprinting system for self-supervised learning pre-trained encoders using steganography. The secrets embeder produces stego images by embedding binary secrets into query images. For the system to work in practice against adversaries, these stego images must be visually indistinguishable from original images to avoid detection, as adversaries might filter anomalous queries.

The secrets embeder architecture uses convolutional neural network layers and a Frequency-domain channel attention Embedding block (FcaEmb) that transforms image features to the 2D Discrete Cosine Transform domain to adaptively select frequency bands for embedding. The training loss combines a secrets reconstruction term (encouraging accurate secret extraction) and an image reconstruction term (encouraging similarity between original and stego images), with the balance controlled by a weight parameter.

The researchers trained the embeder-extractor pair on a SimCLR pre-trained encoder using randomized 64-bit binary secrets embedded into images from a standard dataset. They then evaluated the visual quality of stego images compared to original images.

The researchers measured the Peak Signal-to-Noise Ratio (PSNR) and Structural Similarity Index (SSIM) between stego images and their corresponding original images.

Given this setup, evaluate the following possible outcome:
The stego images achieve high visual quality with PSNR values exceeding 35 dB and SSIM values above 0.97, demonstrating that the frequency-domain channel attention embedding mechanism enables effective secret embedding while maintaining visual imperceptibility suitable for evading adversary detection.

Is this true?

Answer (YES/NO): NO